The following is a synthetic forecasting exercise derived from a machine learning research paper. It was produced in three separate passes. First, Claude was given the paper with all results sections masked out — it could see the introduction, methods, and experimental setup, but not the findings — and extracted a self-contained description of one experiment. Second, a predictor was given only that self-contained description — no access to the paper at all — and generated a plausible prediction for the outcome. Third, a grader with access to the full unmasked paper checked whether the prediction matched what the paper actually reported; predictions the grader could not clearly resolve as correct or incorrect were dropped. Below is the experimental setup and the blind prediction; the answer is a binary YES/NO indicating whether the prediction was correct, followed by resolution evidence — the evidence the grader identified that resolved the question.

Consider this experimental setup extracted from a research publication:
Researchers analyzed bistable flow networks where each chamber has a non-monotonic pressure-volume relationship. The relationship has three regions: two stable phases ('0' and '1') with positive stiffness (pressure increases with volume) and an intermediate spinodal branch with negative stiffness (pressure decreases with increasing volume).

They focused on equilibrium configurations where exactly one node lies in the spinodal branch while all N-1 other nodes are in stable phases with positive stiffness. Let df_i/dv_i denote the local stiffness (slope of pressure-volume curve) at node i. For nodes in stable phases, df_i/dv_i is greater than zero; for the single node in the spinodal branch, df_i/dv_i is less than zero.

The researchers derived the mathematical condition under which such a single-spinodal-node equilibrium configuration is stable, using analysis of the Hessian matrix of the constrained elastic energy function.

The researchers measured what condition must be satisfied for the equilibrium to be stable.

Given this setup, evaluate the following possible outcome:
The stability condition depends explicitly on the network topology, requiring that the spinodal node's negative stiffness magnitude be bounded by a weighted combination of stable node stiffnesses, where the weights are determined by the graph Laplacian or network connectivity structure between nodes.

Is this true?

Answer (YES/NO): NO